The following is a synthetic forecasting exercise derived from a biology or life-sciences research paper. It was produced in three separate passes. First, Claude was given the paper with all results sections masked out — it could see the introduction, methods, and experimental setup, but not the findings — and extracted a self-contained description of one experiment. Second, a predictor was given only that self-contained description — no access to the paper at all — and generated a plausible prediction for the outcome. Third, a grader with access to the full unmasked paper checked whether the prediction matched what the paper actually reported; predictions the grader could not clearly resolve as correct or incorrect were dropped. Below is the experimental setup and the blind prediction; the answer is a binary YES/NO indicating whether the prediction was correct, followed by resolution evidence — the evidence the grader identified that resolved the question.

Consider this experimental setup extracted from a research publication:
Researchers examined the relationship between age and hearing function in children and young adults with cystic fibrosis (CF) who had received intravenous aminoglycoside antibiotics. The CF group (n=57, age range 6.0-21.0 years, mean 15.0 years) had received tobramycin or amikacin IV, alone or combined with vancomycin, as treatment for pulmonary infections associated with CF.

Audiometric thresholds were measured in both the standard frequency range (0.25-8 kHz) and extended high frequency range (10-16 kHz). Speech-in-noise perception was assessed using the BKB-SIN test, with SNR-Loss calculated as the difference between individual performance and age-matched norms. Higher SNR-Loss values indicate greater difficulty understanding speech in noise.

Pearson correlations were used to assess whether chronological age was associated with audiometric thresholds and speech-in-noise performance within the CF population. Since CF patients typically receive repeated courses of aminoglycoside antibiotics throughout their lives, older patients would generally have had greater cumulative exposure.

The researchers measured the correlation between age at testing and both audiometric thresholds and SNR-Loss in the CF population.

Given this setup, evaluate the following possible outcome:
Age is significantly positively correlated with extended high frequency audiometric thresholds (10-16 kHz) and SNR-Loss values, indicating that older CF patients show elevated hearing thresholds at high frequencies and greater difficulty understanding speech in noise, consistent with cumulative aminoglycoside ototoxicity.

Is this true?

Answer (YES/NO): NO